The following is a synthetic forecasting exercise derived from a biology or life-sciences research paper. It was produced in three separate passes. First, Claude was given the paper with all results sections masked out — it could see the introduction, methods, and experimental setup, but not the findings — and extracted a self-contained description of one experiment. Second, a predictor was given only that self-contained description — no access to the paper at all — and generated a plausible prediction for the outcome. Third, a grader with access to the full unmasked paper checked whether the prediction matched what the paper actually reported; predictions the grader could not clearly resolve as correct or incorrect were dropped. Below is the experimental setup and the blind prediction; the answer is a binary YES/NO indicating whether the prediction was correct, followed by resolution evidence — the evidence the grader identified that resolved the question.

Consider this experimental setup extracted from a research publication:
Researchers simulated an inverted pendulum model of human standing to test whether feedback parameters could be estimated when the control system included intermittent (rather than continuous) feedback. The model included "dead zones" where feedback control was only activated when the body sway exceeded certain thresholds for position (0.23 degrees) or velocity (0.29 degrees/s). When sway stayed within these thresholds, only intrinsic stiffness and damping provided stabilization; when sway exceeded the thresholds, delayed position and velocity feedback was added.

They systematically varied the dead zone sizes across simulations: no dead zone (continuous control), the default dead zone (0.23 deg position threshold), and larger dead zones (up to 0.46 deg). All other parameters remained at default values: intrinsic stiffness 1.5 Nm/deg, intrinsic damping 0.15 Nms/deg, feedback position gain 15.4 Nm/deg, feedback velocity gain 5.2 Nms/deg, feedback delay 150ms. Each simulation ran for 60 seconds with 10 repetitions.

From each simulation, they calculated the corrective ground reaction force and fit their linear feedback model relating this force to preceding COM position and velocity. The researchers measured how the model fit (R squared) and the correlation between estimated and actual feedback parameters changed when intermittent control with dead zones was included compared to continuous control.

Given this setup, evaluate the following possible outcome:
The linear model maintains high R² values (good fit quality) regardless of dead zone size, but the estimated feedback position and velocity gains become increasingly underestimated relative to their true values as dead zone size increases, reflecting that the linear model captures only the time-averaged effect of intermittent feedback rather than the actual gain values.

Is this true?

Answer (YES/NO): NO